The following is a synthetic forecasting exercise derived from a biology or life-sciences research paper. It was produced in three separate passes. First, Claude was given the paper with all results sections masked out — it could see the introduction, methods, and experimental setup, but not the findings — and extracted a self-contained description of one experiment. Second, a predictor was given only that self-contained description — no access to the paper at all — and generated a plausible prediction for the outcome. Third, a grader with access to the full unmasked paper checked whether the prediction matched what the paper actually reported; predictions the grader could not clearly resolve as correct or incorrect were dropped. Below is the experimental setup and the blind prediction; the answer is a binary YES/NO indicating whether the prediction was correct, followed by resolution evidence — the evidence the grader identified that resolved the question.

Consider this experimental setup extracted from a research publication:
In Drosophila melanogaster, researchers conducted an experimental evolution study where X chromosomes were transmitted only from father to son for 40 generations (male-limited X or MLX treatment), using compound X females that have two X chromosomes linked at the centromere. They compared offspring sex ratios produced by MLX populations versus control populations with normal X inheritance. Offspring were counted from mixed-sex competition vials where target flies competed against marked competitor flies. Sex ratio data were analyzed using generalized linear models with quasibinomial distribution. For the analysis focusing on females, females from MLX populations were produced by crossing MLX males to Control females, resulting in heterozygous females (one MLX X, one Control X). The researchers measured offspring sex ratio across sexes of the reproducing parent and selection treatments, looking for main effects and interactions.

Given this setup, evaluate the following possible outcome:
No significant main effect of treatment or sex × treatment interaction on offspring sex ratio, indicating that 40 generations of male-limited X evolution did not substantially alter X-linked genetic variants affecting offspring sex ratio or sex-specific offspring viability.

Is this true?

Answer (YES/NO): NO